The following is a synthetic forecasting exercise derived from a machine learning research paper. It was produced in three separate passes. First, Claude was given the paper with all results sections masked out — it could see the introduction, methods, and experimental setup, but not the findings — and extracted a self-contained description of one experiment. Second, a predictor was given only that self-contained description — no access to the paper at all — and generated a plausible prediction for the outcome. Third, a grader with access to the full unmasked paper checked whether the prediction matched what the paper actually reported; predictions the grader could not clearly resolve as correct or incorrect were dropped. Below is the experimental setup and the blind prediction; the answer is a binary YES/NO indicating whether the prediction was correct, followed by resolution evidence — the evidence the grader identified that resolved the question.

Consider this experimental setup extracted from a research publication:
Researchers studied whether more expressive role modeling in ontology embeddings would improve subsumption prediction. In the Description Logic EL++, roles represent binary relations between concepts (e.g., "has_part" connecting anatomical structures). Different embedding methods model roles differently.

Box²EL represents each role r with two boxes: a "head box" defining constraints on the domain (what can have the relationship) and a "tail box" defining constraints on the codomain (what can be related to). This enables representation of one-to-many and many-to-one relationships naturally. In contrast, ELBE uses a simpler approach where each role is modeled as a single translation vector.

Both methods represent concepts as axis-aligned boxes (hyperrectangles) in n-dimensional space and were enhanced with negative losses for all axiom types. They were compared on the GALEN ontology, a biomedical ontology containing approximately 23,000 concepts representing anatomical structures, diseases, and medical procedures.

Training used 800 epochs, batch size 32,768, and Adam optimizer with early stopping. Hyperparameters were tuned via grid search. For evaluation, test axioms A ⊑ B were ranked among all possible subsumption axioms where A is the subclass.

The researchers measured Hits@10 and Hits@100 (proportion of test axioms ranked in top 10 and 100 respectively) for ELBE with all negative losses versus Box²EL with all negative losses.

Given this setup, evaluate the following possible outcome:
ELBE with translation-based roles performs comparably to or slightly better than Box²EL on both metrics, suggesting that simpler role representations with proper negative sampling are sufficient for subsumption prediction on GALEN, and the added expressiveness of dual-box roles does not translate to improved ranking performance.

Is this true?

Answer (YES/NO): NO